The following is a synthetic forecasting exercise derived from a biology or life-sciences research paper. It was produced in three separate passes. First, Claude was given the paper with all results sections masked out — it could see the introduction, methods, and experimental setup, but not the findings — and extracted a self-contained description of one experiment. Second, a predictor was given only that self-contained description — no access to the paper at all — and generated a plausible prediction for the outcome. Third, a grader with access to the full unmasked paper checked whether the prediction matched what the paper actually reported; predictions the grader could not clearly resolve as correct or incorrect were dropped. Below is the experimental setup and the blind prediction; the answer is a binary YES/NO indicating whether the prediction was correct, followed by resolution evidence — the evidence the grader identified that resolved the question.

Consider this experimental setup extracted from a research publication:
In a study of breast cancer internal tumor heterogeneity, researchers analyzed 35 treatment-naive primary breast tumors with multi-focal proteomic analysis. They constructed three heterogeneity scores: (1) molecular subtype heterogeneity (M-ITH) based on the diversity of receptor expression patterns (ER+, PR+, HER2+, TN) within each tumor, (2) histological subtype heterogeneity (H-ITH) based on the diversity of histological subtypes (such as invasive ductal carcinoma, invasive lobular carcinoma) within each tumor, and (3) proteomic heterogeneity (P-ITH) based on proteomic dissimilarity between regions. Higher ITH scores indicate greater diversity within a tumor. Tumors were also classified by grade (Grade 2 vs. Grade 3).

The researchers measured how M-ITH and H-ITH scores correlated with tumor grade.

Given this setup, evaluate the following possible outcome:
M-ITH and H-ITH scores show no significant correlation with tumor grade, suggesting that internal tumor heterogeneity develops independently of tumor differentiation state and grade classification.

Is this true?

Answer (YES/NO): NO